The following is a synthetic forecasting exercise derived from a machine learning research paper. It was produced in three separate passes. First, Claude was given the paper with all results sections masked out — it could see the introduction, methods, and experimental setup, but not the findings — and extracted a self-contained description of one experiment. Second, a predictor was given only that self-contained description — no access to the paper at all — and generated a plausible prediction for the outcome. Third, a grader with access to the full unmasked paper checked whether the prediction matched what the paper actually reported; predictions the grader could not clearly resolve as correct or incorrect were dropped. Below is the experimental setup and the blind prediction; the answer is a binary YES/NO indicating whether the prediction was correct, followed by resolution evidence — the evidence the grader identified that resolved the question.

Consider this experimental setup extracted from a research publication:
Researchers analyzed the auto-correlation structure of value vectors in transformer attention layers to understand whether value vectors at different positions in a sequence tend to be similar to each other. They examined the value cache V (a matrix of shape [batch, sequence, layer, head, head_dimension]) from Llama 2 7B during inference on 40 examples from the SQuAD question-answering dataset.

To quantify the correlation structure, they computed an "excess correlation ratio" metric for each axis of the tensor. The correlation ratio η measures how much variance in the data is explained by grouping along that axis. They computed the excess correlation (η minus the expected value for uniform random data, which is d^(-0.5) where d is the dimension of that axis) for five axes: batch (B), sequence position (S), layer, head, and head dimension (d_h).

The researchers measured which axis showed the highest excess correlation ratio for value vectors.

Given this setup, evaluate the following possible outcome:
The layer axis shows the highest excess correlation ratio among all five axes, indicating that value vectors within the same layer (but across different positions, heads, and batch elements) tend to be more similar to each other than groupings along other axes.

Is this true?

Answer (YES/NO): NO